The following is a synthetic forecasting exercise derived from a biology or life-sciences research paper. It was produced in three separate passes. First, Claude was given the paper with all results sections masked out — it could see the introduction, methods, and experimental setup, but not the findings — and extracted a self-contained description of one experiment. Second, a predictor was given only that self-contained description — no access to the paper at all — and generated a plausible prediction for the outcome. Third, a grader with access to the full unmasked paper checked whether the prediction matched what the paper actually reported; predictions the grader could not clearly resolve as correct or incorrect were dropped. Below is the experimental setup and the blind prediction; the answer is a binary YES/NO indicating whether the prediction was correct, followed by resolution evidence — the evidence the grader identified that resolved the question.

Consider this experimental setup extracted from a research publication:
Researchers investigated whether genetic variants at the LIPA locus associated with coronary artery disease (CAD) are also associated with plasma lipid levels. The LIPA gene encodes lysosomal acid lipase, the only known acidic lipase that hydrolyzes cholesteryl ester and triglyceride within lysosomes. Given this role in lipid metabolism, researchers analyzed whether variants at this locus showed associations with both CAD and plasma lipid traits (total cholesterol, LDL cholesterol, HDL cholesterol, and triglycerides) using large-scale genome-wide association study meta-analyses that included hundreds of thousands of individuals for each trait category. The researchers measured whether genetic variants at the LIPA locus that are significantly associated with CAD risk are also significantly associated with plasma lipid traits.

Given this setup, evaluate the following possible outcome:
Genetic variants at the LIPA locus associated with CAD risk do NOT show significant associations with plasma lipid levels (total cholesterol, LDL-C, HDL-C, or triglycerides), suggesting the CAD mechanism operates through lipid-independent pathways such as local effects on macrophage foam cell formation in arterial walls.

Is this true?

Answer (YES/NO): YES